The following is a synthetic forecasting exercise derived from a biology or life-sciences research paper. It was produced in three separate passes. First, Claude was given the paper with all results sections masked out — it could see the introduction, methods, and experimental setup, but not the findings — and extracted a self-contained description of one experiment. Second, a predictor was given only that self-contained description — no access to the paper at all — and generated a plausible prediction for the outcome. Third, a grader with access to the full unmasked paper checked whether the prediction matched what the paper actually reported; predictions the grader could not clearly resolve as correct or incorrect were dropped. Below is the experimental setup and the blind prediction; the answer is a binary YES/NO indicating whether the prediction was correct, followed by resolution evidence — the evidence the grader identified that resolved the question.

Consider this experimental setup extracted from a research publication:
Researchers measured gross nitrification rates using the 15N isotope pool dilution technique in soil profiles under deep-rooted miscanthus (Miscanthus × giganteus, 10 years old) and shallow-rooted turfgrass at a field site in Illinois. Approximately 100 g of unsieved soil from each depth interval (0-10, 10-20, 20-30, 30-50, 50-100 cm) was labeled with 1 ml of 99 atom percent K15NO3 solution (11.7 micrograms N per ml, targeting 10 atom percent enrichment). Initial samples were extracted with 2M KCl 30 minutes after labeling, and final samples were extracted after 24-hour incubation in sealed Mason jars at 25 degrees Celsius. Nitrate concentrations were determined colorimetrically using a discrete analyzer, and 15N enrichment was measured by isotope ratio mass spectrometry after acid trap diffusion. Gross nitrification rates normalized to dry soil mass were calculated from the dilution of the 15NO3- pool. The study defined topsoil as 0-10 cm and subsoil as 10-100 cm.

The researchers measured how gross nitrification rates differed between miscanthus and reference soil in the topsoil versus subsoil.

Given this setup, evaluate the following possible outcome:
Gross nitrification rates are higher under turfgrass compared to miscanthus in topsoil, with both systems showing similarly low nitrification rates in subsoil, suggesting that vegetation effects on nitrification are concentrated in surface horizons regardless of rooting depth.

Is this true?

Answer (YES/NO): NO